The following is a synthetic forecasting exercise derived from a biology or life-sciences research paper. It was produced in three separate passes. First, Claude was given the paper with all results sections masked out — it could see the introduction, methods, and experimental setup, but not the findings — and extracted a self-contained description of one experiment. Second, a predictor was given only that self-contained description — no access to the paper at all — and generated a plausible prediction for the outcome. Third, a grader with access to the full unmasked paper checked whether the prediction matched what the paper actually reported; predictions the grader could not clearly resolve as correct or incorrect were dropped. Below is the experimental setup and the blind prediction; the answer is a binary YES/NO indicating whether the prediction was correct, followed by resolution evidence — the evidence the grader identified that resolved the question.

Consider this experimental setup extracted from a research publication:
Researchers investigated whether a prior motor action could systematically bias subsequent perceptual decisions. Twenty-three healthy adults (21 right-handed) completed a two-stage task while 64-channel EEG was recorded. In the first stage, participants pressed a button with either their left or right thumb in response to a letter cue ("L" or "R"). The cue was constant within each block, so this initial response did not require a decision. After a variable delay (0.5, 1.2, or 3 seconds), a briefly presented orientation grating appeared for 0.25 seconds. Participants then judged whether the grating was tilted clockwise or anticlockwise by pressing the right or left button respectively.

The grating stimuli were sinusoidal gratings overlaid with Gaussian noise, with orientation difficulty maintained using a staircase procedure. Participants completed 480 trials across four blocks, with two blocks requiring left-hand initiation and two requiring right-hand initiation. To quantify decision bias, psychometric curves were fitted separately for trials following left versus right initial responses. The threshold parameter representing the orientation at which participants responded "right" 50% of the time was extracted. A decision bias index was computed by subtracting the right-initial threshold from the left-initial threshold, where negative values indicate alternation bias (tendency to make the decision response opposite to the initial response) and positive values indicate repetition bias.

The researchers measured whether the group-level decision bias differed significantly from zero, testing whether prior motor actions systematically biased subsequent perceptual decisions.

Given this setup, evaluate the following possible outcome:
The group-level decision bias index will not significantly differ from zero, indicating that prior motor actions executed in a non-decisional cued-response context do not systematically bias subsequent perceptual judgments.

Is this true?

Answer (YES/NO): YES